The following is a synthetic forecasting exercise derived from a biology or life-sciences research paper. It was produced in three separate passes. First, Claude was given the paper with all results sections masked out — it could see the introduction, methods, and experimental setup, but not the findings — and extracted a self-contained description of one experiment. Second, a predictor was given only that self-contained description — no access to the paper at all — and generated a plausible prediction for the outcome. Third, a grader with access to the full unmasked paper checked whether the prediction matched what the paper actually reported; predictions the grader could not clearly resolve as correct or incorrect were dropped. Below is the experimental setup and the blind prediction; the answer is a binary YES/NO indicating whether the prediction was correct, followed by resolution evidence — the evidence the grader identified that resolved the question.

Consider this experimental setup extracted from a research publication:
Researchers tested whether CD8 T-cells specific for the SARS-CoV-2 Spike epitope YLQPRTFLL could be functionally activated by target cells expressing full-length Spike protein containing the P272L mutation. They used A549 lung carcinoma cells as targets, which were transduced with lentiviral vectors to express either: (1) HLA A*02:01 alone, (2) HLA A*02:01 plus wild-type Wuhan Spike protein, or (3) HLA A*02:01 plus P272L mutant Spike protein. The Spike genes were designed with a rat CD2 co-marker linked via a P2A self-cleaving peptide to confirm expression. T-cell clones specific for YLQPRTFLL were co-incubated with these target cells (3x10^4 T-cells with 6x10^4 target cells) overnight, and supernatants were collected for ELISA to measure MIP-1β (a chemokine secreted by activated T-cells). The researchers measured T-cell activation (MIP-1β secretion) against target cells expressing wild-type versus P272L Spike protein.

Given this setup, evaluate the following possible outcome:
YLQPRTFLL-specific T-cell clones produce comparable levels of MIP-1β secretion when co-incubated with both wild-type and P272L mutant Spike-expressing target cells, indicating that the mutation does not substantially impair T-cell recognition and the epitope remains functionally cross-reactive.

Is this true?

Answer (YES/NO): NO